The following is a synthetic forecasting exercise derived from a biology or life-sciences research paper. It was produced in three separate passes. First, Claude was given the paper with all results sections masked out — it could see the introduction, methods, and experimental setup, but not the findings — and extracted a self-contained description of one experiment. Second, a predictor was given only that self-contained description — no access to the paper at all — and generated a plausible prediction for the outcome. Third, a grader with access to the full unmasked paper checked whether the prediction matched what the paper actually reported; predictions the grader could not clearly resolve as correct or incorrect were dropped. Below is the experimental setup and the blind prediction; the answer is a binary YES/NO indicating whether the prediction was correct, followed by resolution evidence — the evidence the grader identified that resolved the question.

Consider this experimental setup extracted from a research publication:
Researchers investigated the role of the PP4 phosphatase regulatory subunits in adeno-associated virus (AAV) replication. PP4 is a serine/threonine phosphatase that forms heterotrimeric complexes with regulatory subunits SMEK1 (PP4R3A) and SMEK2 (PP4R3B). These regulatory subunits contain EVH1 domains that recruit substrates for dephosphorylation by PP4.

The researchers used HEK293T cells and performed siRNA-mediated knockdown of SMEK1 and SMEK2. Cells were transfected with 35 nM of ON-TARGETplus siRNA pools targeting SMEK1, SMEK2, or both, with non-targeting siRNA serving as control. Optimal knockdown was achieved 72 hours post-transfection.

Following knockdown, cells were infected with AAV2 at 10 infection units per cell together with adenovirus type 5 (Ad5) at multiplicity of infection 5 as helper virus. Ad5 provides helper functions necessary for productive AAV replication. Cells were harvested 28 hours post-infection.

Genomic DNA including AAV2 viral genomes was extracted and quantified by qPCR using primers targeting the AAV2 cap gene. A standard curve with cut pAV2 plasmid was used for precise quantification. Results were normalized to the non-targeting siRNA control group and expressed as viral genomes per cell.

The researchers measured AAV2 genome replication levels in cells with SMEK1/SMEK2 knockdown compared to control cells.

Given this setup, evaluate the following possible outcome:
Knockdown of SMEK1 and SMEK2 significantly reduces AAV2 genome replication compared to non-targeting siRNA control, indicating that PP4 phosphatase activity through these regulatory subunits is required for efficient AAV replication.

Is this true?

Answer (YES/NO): NO